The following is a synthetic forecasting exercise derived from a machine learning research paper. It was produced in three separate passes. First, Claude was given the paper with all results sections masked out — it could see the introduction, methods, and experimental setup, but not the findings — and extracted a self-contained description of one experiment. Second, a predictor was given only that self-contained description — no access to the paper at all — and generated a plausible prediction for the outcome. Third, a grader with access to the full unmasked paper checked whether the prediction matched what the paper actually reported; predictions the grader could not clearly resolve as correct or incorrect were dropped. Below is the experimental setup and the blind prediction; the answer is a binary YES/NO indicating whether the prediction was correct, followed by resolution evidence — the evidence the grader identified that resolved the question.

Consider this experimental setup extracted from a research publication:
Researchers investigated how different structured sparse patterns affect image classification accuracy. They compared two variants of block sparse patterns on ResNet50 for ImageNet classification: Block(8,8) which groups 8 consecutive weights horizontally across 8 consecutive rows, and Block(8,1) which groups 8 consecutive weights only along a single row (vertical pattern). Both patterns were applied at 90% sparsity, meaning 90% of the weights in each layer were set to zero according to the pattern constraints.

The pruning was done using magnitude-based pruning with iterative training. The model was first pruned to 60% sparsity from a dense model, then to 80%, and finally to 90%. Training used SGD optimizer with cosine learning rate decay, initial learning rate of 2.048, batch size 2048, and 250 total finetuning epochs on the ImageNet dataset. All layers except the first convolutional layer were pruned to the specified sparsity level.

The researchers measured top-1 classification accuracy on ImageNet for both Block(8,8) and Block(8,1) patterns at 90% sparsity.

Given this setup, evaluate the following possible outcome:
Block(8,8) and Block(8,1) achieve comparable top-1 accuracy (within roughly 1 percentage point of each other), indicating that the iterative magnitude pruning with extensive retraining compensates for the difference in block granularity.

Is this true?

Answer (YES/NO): NO